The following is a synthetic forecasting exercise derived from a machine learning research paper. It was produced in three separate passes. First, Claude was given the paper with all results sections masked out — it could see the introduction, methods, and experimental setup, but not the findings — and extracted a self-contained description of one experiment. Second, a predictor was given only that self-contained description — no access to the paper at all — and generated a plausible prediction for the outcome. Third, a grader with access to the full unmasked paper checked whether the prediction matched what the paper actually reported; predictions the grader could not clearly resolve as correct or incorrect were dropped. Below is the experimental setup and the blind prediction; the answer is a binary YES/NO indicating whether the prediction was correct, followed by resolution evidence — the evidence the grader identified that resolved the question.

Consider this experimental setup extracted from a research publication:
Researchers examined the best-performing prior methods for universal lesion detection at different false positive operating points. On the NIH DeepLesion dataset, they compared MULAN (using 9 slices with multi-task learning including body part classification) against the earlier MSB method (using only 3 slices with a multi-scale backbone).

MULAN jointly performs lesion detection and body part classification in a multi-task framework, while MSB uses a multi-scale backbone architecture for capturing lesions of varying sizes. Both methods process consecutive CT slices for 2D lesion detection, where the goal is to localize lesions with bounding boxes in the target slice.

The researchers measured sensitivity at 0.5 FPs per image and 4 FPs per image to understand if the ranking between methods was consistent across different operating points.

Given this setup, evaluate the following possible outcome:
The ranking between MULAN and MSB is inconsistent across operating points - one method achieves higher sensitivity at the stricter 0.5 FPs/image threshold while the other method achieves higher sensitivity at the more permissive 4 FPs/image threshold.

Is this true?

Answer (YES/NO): NO